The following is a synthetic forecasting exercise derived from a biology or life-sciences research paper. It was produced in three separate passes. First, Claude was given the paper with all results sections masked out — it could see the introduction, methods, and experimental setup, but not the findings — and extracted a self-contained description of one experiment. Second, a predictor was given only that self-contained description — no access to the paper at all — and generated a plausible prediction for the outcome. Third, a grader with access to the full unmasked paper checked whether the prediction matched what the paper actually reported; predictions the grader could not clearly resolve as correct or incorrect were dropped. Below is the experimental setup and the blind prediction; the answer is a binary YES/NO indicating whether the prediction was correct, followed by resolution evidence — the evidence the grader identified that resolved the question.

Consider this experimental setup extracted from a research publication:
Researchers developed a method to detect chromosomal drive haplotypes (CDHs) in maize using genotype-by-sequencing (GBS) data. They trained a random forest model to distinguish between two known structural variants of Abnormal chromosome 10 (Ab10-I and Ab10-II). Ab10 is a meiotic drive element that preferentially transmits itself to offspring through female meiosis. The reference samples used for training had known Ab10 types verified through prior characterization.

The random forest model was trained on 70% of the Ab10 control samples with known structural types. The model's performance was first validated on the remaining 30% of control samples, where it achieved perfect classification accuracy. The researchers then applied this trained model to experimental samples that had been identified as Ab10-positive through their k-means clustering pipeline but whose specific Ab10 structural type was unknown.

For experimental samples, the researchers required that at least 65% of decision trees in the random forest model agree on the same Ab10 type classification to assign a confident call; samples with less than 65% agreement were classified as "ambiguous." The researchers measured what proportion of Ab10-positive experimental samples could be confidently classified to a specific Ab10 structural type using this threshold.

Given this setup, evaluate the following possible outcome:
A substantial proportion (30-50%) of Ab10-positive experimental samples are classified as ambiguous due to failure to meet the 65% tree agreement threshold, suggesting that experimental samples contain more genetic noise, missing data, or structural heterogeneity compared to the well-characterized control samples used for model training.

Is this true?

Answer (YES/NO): NO